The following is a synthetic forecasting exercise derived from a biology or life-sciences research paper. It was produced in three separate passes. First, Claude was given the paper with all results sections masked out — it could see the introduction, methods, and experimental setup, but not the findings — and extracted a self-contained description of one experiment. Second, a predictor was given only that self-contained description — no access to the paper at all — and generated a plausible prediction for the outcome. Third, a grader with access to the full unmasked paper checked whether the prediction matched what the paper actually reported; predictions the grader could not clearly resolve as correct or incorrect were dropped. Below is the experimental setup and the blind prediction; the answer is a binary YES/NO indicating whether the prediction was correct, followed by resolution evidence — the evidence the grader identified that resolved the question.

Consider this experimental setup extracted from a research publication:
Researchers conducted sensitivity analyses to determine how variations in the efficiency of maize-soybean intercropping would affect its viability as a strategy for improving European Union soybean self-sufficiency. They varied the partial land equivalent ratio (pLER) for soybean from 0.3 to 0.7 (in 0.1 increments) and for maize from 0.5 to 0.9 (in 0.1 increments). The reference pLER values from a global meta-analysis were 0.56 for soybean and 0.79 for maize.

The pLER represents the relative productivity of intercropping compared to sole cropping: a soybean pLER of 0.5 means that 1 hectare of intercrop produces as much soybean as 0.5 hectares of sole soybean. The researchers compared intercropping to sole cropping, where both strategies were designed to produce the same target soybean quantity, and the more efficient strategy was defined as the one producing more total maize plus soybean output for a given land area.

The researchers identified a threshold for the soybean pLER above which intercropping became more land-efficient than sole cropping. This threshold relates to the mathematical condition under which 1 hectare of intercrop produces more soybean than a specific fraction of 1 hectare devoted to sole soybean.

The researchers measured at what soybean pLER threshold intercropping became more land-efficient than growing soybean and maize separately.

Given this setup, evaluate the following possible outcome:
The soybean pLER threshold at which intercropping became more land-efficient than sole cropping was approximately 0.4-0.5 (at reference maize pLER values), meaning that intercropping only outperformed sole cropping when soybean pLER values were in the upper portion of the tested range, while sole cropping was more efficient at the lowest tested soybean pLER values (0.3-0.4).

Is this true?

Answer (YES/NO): NO